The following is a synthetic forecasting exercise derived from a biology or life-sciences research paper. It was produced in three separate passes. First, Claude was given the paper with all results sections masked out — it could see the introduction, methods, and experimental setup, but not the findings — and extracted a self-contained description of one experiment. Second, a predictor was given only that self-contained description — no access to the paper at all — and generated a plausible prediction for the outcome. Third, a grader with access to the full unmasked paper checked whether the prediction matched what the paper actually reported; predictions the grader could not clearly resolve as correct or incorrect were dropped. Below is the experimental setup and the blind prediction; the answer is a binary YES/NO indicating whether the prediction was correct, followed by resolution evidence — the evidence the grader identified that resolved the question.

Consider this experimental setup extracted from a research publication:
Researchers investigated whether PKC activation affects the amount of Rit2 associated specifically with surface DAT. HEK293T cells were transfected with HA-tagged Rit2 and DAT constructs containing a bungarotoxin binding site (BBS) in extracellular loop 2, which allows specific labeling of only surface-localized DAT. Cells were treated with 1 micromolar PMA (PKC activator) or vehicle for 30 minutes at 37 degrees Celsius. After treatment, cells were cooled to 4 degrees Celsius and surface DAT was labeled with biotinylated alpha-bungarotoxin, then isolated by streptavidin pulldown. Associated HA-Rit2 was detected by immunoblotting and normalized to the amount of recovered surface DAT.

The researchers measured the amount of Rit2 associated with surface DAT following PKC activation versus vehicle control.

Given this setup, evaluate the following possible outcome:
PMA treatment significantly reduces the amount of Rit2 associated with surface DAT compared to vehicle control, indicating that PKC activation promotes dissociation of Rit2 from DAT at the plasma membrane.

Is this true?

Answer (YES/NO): YES